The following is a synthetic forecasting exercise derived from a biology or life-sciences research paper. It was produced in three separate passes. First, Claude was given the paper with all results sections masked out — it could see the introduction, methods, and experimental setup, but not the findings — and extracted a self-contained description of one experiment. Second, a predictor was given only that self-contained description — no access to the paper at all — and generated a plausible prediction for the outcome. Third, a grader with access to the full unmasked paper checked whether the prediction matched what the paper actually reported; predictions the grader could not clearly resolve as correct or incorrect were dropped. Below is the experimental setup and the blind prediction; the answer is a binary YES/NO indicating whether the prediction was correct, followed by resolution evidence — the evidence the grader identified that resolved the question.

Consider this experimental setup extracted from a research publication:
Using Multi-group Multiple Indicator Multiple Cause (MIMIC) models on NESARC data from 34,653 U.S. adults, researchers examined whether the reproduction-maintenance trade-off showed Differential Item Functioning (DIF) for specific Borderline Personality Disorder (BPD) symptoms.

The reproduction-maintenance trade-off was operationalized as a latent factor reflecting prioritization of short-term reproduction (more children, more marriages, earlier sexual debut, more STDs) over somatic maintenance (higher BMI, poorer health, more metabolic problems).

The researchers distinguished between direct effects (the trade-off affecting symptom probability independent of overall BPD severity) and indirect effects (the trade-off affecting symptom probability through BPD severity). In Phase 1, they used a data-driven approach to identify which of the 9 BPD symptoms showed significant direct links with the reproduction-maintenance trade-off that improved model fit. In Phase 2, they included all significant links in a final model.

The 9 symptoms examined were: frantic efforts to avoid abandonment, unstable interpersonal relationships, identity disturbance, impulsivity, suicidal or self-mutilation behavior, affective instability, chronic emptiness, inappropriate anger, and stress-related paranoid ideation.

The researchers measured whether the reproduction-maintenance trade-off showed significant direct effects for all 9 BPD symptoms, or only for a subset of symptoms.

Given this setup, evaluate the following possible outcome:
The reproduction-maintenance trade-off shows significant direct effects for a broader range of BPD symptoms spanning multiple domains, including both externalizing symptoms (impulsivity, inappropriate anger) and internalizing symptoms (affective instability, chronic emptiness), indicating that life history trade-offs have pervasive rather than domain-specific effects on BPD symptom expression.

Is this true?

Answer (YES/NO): NO